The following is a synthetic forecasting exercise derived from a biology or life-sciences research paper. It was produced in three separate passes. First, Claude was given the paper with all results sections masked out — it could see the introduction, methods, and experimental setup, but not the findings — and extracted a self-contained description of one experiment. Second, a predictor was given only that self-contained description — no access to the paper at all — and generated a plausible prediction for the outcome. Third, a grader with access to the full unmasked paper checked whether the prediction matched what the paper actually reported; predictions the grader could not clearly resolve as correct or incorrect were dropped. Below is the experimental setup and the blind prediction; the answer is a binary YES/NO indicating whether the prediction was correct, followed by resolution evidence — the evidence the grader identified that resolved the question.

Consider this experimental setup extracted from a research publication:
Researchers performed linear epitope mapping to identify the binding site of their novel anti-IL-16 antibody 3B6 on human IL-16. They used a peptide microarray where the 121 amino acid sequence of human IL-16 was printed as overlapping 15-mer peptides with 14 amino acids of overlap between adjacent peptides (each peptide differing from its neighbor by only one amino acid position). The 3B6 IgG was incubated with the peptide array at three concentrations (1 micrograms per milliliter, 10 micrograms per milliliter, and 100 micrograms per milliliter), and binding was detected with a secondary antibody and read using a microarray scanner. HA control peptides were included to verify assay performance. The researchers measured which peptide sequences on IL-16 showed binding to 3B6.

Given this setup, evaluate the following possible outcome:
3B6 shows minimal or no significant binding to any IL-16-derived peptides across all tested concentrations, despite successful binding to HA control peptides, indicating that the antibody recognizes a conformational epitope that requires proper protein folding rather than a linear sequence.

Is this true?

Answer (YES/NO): YES